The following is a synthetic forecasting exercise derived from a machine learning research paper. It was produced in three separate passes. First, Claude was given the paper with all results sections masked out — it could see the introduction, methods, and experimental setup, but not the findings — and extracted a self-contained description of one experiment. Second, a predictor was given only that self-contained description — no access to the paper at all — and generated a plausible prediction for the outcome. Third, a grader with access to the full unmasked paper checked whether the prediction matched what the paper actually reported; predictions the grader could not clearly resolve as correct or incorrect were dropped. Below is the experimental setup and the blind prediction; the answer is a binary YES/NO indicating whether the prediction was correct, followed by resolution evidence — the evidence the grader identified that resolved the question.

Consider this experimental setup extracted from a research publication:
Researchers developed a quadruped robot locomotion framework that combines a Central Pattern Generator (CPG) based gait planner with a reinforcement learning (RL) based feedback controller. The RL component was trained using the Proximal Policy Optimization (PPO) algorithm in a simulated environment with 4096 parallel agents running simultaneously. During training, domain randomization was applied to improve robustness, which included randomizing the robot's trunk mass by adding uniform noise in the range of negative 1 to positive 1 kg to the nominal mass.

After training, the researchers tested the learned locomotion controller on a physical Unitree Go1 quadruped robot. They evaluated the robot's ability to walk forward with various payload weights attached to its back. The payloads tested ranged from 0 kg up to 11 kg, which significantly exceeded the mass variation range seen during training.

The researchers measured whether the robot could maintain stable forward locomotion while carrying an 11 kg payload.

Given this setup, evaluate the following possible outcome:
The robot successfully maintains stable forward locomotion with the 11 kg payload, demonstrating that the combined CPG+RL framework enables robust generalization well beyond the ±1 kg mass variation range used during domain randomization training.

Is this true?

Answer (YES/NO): YES